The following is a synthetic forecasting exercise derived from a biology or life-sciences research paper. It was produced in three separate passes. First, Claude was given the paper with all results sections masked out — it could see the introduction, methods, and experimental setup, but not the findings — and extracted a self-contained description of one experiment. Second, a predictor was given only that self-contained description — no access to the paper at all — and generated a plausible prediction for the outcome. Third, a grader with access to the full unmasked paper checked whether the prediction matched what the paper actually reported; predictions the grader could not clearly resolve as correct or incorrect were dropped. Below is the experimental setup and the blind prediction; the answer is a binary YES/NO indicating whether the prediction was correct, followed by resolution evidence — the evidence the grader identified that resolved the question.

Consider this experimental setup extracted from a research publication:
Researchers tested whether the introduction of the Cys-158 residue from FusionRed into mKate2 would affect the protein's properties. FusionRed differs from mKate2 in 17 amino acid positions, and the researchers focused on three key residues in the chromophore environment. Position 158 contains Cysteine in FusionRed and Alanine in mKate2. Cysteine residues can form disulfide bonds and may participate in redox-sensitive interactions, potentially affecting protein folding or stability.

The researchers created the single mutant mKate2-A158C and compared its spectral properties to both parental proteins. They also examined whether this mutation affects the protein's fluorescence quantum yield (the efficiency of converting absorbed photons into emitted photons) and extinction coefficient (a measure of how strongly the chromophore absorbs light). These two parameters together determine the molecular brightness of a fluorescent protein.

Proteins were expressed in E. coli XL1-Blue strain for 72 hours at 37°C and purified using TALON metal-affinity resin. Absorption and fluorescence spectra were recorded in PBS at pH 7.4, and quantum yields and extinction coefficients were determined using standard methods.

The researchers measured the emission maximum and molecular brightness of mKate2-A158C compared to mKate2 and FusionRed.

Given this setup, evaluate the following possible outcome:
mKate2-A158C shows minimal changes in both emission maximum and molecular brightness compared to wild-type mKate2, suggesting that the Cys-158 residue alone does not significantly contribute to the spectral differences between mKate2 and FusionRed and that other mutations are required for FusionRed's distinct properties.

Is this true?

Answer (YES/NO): YES